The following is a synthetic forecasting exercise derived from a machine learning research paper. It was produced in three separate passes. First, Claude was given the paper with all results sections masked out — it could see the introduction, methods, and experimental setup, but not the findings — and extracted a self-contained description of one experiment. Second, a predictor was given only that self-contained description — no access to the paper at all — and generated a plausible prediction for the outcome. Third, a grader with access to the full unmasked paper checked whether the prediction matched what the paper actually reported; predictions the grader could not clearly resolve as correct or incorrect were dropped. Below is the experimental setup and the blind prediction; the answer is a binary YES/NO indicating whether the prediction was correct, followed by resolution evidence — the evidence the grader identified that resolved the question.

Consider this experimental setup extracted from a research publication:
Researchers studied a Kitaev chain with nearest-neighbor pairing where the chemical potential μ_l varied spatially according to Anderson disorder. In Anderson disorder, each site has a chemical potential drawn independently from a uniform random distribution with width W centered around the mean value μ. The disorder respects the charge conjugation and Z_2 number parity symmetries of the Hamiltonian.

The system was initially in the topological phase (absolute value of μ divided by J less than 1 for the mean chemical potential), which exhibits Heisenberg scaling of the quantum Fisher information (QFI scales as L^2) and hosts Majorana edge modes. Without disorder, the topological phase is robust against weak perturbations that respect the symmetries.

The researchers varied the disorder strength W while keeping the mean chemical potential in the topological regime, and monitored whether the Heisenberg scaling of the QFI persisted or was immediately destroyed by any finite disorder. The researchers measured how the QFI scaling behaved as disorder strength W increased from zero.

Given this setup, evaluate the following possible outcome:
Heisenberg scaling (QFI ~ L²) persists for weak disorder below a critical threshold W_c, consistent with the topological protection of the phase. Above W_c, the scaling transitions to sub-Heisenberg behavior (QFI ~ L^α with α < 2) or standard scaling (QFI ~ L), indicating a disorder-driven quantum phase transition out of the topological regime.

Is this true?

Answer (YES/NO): YES